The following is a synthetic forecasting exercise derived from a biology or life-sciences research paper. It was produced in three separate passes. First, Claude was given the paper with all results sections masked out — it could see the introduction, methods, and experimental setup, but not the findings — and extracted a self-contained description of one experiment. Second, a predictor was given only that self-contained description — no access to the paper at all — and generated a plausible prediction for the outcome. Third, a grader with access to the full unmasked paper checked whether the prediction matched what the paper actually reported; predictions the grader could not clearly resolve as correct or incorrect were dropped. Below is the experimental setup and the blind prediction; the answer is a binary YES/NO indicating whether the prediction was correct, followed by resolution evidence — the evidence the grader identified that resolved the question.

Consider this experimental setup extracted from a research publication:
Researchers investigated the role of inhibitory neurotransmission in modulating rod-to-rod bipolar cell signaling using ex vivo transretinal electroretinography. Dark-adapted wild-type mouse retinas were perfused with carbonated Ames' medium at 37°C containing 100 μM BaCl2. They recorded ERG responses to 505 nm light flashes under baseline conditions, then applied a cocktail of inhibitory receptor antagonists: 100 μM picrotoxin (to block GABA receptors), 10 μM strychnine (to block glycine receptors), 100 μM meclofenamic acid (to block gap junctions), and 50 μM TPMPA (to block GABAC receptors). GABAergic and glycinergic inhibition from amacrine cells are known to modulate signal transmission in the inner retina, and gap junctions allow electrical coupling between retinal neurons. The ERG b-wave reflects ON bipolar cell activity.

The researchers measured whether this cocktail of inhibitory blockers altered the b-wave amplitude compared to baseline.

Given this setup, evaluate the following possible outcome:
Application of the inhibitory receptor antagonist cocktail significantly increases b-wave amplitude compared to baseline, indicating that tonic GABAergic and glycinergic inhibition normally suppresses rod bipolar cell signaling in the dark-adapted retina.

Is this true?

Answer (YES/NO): NO